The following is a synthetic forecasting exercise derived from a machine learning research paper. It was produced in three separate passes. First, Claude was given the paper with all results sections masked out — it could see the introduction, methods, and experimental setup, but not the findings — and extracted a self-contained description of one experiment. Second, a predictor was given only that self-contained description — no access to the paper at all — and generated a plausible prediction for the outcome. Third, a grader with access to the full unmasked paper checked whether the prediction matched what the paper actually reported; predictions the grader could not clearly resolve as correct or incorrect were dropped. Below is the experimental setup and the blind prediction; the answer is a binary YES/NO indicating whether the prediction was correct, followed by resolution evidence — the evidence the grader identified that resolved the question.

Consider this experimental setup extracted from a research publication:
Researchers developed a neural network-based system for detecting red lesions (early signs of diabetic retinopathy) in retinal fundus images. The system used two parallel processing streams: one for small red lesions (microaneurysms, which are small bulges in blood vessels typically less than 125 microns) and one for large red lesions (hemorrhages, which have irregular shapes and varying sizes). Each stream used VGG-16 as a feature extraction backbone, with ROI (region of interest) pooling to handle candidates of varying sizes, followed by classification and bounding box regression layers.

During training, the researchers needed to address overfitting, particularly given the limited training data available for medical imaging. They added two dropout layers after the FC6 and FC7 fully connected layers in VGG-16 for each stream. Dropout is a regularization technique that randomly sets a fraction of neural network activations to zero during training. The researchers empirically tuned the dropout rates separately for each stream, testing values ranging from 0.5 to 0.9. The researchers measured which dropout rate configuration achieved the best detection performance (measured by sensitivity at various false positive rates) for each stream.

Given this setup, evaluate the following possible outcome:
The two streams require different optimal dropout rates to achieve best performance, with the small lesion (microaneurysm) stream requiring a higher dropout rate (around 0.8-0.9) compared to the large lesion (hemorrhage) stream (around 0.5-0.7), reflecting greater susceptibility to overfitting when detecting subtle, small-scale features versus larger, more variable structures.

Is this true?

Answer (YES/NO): YES